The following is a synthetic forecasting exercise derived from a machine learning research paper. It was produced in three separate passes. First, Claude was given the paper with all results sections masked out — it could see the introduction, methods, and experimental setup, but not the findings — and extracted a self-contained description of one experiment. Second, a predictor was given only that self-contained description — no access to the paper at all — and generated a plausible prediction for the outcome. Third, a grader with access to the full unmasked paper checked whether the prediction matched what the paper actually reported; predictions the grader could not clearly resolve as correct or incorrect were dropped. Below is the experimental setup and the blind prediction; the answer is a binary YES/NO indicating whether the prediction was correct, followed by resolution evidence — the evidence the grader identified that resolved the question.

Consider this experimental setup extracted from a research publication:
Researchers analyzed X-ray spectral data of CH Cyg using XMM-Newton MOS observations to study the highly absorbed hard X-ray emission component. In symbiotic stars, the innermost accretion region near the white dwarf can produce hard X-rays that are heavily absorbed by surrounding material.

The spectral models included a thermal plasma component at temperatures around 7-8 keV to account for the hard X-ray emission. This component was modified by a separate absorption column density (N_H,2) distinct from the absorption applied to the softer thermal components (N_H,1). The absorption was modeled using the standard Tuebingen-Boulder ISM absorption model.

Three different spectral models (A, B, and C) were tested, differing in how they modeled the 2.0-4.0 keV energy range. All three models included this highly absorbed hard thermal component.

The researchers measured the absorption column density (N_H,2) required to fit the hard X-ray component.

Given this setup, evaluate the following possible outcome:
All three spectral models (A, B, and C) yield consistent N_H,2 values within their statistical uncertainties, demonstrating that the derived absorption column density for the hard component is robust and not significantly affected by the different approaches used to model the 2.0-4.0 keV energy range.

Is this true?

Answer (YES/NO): NO